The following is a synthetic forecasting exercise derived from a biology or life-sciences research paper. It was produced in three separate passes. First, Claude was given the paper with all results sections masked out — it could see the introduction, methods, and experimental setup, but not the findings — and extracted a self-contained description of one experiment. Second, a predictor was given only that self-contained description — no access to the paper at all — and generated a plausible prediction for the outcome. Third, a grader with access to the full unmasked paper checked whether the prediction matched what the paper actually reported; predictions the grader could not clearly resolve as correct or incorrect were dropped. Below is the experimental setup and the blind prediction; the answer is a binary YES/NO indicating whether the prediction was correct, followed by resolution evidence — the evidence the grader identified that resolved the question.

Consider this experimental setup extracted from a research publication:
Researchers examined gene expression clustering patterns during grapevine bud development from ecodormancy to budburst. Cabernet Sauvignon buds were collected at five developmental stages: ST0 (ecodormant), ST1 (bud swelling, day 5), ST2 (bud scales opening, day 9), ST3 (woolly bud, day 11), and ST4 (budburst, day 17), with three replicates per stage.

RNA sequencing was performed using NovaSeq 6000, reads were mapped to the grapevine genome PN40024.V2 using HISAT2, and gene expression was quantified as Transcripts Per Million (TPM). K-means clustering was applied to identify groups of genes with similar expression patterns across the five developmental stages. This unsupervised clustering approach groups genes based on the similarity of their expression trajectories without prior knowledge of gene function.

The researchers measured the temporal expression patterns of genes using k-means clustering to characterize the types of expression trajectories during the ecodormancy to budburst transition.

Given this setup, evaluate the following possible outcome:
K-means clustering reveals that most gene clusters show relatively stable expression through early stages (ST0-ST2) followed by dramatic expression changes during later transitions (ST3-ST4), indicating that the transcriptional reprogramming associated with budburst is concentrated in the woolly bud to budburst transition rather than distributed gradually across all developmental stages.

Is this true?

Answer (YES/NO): NO